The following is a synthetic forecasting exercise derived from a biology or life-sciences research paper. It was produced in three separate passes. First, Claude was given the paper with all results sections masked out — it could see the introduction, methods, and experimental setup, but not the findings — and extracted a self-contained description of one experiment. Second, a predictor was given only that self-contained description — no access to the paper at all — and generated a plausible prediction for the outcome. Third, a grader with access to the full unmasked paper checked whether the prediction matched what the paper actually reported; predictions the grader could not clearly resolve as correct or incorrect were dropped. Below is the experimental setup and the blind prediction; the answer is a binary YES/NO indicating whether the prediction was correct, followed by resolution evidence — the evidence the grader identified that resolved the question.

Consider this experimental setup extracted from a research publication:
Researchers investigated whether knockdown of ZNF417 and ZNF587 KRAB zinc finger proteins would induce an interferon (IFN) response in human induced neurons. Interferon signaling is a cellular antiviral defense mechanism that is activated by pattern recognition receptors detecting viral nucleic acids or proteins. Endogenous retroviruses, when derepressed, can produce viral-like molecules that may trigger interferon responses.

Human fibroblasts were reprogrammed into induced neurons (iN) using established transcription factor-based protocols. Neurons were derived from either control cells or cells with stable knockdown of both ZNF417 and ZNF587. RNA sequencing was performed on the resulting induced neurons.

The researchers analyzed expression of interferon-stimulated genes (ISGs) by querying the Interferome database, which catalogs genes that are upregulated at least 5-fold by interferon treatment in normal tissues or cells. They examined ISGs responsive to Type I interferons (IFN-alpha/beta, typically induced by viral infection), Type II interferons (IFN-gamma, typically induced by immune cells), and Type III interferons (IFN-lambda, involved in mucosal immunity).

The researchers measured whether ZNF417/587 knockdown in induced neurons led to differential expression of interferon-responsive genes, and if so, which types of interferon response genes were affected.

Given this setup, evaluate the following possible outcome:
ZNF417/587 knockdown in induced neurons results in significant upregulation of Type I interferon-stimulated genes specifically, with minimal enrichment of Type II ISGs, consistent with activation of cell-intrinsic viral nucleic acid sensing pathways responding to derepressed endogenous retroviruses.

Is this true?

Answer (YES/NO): NO